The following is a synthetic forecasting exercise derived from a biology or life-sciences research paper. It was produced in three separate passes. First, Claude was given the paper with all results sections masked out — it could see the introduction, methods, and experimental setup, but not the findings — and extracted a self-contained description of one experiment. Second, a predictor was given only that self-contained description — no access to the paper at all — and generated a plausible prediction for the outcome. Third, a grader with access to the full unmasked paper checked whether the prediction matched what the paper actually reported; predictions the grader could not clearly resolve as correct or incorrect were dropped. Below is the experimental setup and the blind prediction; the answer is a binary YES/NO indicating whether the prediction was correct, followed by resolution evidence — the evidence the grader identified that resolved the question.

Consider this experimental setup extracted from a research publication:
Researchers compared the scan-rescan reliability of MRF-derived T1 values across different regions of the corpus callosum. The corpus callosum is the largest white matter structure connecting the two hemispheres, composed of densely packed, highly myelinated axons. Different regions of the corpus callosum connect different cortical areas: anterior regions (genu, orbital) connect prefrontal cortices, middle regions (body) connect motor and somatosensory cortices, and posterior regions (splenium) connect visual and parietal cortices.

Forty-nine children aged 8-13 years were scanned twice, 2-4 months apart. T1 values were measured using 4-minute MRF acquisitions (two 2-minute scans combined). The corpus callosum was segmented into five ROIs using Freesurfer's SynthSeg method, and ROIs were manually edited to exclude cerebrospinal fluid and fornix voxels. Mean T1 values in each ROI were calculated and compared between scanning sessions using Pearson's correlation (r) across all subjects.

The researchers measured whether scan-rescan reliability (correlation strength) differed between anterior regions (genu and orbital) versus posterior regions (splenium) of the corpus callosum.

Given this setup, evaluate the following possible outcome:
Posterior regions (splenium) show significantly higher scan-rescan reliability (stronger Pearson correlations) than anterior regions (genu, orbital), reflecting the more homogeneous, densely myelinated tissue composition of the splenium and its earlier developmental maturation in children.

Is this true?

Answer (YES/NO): NO